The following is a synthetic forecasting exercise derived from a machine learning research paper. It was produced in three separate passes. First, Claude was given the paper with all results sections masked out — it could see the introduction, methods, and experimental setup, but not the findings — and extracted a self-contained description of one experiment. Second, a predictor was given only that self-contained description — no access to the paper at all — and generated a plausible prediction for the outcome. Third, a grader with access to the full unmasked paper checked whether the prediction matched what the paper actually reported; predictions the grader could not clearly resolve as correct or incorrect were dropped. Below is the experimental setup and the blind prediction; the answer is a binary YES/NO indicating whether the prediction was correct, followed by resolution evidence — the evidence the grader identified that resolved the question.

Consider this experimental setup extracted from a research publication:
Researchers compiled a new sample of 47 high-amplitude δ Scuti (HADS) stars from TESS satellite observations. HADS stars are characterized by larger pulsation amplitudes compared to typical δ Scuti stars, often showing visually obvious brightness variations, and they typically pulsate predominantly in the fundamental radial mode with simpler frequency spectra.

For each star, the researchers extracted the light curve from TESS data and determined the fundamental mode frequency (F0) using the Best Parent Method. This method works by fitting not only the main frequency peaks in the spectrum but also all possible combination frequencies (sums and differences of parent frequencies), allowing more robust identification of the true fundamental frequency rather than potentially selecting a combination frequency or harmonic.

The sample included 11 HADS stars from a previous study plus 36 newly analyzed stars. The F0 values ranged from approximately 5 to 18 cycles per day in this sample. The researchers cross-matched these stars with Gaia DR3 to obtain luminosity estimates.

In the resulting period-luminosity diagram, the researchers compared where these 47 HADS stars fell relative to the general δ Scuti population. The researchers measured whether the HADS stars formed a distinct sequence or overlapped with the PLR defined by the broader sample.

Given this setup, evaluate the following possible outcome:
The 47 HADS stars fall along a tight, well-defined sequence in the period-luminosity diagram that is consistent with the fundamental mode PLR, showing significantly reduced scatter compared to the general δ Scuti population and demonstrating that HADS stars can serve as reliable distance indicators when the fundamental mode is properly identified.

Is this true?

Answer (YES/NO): NO